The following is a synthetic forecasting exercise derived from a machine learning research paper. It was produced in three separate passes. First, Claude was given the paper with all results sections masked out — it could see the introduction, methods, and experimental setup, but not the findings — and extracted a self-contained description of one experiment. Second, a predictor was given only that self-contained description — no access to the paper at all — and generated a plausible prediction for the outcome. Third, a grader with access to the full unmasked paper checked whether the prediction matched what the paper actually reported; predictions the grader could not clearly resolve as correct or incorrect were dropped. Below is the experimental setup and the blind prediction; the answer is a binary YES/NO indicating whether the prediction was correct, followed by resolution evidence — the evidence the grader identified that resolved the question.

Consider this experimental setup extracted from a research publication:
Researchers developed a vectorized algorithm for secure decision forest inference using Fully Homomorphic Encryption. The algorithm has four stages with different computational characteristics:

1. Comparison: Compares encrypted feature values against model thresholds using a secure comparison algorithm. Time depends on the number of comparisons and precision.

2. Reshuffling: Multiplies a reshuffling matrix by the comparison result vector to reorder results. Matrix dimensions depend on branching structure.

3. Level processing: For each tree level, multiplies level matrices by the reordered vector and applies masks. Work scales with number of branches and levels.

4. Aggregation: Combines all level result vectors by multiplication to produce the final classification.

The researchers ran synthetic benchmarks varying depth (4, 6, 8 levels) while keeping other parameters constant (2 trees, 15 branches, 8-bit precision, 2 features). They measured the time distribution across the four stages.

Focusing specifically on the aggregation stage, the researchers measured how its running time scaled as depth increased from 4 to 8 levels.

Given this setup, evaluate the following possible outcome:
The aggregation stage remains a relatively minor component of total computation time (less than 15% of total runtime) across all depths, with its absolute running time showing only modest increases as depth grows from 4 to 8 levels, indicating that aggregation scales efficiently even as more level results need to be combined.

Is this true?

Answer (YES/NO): YES